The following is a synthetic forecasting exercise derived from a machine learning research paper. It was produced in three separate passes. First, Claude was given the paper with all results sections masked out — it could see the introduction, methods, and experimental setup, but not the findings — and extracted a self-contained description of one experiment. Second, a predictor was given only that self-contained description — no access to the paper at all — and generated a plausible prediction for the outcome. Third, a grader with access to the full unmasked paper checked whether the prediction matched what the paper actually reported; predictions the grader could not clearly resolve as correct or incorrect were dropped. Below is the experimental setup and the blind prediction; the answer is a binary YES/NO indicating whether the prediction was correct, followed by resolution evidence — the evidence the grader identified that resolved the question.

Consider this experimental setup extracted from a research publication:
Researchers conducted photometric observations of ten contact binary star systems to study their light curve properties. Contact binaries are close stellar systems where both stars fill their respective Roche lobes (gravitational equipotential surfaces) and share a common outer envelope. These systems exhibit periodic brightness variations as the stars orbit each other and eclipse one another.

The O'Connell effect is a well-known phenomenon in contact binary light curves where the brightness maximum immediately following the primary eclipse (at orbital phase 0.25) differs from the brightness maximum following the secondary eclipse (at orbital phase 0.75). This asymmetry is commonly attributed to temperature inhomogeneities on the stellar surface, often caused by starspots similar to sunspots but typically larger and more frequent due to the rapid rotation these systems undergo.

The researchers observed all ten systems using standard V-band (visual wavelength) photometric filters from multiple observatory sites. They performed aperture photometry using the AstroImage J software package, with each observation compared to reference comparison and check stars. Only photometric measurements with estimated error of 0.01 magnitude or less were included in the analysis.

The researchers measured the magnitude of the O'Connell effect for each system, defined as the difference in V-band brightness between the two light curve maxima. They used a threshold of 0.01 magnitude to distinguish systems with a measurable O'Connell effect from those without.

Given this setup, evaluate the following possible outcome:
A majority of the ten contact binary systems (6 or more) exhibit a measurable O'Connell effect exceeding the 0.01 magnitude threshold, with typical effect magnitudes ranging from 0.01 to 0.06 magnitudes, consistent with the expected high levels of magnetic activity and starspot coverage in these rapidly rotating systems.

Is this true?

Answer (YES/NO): NO